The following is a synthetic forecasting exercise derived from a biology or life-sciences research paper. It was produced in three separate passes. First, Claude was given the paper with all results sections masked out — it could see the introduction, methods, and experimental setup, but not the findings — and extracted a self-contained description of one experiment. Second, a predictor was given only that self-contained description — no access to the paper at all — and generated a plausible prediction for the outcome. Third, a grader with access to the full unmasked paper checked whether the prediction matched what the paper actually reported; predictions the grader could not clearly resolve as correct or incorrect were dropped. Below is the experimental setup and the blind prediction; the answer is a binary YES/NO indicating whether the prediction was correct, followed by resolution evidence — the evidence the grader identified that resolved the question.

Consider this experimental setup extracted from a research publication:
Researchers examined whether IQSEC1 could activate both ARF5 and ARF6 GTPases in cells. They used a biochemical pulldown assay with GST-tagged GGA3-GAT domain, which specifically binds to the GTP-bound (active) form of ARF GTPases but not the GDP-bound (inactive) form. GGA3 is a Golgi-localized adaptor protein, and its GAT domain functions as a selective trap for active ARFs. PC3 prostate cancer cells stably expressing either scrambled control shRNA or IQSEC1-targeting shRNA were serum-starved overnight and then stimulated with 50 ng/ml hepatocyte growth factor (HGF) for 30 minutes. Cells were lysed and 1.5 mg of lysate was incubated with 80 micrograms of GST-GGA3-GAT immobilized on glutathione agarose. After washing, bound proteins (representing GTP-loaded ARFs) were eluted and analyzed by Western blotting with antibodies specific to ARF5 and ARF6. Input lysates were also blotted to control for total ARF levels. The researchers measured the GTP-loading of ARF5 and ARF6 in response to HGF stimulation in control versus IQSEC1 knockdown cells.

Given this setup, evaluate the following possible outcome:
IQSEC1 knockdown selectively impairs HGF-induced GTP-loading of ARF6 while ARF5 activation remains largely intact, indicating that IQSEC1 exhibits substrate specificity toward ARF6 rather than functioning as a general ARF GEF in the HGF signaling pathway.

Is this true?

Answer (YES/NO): NO